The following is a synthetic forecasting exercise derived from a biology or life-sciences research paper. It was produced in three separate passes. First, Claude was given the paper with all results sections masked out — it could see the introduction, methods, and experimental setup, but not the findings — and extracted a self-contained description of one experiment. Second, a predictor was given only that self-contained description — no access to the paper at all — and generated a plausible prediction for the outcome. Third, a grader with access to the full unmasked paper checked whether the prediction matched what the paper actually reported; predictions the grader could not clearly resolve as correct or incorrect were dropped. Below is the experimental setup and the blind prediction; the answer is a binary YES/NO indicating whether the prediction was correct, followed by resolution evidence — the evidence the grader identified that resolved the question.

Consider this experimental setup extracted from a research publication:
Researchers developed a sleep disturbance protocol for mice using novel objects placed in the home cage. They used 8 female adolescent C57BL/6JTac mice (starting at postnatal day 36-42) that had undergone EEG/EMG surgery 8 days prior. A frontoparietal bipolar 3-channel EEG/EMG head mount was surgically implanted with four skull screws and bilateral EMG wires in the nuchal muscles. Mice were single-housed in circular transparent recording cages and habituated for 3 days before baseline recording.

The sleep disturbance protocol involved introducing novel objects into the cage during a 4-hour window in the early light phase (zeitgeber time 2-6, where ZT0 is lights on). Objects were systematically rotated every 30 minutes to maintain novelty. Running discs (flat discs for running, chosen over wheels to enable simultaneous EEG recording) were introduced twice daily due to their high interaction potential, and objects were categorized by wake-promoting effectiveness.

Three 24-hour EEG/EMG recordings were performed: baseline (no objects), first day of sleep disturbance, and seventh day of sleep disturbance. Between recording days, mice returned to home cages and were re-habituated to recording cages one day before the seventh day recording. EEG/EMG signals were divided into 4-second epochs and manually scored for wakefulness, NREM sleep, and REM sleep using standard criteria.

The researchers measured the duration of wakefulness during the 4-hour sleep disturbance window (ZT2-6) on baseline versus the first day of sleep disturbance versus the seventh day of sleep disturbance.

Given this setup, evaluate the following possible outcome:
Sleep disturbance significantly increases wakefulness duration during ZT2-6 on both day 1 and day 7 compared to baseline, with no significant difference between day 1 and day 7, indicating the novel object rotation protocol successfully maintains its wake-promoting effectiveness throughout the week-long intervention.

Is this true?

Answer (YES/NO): YES